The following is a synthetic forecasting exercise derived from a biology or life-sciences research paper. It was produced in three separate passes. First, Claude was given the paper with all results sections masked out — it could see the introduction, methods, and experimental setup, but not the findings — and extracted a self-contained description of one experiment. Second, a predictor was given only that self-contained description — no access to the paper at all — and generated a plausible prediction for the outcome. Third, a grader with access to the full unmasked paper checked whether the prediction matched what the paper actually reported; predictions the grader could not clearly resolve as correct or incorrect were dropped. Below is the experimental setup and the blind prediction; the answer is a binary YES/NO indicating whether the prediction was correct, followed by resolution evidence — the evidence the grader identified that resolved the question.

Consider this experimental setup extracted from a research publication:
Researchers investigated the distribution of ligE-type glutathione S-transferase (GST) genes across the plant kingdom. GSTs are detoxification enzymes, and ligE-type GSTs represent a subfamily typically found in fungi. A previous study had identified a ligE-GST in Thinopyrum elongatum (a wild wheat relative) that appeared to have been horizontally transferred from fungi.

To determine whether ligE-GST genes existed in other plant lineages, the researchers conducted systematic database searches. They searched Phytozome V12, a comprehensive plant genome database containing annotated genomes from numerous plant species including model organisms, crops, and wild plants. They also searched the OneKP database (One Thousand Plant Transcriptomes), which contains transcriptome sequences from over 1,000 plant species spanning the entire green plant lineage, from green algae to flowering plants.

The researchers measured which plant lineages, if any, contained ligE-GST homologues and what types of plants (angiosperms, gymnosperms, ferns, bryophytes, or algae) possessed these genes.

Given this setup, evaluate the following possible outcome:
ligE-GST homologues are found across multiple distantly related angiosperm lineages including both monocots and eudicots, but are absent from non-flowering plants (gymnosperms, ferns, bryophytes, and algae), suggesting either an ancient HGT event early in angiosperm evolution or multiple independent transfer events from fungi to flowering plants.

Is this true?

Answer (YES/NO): NO